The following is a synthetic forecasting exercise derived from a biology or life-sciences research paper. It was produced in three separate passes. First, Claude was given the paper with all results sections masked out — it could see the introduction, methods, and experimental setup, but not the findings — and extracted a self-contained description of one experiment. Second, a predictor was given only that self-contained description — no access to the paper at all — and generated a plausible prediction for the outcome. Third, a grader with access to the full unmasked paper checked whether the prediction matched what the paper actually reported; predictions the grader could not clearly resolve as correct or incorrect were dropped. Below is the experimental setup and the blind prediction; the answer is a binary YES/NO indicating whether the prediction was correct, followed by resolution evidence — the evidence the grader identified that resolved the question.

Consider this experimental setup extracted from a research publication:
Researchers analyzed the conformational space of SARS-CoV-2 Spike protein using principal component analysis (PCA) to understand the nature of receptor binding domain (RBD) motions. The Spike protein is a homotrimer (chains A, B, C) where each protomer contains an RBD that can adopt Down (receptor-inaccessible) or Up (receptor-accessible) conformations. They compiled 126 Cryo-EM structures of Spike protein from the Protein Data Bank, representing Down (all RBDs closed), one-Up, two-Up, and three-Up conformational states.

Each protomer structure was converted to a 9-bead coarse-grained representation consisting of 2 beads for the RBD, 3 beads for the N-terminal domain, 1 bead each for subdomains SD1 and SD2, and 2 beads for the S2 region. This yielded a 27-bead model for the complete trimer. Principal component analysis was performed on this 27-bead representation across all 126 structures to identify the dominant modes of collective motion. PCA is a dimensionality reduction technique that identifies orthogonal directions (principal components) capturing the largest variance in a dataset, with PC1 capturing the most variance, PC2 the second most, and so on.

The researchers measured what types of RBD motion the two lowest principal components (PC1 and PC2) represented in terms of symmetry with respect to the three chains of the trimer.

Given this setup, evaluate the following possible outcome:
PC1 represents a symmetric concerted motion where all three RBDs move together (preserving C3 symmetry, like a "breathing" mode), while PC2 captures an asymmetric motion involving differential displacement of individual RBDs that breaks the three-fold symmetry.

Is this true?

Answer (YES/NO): YES